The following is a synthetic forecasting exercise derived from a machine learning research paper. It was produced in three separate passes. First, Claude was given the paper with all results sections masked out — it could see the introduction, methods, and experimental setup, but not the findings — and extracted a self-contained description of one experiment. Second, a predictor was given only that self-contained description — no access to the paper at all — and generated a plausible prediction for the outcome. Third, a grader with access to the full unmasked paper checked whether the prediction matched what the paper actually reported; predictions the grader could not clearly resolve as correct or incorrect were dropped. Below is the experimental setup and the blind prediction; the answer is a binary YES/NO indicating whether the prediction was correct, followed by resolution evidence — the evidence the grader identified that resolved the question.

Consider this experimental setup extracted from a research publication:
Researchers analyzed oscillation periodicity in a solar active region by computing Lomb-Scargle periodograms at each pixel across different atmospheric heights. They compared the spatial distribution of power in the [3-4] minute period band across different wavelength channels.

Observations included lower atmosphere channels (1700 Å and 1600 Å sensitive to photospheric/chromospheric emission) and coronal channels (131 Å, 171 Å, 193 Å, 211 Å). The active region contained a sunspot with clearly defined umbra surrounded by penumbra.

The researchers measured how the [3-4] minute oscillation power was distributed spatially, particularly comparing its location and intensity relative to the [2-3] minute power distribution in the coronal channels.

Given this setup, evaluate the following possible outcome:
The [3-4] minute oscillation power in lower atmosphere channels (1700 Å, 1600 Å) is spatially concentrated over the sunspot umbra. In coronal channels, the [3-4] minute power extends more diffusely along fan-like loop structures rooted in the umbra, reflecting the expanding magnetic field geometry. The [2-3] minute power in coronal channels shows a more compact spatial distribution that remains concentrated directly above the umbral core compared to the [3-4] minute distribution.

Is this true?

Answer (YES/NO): NO